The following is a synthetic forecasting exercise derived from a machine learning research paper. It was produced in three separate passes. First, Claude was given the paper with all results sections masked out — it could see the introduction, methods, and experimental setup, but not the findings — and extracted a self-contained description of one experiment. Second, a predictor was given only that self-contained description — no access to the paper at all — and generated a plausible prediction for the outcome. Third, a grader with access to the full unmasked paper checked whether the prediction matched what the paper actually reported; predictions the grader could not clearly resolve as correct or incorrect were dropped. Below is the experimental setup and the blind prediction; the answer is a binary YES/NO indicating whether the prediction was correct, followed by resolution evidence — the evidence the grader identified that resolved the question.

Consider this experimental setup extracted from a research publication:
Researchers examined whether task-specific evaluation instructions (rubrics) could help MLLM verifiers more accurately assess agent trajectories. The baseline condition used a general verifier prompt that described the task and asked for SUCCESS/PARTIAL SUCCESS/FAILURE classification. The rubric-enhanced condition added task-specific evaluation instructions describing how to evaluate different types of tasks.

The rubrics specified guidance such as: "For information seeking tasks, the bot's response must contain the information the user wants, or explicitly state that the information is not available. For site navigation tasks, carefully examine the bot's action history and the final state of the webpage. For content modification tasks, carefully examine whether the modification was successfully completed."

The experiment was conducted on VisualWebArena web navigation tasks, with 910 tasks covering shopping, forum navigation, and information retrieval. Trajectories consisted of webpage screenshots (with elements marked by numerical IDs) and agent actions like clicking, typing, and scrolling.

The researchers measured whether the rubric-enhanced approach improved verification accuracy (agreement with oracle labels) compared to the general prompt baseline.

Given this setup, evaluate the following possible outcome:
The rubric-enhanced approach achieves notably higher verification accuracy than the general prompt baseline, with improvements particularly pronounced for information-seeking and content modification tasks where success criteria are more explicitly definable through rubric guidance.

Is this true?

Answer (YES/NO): NO